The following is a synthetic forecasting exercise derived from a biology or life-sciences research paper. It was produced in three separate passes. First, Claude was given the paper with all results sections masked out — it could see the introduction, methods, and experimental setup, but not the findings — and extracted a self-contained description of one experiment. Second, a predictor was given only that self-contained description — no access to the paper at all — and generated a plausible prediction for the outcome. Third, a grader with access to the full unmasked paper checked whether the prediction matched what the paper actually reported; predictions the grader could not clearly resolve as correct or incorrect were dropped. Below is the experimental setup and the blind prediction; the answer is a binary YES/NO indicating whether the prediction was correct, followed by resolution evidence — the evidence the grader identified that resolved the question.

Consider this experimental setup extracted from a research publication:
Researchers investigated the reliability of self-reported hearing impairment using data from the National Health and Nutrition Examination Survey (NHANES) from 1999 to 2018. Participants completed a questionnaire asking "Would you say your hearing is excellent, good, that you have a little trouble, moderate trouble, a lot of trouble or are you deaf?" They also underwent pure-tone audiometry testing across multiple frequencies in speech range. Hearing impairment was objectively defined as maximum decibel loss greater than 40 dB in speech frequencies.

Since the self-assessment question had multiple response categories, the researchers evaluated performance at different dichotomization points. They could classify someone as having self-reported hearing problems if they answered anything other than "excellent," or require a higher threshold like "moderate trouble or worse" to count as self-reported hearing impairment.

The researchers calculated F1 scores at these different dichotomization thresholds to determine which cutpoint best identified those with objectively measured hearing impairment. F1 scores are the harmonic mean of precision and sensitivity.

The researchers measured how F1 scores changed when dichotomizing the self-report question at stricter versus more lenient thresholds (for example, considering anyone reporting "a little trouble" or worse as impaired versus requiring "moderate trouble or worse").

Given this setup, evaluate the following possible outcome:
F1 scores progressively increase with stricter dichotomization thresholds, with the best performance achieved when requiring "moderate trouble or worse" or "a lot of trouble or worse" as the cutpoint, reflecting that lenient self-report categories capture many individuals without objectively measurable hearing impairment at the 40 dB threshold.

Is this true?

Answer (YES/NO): NO